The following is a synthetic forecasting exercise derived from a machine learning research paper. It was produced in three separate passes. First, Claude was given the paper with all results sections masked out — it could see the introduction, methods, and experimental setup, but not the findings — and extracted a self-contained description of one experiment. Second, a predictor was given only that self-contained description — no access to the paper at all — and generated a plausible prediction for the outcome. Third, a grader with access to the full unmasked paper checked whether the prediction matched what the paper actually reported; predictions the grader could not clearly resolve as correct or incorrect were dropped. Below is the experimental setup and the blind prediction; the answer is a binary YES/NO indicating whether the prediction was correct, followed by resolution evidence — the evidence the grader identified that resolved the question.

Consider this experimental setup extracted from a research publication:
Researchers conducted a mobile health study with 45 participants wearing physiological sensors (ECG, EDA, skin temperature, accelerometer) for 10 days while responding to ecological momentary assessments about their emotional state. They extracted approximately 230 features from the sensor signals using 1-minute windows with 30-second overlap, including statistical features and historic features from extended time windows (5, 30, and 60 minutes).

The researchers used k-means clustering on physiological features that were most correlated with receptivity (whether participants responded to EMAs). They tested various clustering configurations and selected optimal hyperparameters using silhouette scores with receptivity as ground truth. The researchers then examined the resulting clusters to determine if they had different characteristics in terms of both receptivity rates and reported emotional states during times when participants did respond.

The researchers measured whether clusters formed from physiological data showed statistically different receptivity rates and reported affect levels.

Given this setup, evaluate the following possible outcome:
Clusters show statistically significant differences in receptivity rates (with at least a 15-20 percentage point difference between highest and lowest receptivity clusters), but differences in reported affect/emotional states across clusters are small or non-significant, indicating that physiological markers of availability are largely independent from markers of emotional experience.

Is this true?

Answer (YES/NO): NO